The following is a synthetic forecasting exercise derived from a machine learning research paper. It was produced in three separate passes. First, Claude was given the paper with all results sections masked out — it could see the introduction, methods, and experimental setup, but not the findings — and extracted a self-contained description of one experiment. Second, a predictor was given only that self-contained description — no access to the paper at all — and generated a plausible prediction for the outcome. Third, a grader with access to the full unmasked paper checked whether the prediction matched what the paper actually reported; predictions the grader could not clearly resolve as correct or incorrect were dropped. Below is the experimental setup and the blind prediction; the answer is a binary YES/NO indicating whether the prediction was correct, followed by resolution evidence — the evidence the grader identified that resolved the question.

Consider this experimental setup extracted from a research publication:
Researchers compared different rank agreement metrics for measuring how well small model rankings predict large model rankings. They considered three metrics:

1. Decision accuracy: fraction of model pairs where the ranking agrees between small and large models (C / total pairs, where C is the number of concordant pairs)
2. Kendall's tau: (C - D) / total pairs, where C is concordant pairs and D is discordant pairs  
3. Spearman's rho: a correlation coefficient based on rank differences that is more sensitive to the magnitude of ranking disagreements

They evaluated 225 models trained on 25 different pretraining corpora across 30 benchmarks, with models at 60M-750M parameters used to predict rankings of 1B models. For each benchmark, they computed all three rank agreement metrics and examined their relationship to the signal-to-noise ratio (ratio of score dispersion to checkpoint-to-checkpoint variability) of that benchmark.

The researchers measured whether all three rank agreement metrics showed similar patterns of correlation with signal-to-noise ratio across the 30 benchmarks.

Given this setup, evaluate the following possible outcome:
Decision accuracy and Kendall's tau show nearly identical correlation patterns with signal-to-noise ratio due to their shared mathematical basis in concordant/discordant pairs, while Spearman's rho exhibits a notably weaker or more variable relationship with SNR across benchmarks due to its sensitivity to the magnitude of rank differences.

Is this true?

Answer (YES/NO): NO